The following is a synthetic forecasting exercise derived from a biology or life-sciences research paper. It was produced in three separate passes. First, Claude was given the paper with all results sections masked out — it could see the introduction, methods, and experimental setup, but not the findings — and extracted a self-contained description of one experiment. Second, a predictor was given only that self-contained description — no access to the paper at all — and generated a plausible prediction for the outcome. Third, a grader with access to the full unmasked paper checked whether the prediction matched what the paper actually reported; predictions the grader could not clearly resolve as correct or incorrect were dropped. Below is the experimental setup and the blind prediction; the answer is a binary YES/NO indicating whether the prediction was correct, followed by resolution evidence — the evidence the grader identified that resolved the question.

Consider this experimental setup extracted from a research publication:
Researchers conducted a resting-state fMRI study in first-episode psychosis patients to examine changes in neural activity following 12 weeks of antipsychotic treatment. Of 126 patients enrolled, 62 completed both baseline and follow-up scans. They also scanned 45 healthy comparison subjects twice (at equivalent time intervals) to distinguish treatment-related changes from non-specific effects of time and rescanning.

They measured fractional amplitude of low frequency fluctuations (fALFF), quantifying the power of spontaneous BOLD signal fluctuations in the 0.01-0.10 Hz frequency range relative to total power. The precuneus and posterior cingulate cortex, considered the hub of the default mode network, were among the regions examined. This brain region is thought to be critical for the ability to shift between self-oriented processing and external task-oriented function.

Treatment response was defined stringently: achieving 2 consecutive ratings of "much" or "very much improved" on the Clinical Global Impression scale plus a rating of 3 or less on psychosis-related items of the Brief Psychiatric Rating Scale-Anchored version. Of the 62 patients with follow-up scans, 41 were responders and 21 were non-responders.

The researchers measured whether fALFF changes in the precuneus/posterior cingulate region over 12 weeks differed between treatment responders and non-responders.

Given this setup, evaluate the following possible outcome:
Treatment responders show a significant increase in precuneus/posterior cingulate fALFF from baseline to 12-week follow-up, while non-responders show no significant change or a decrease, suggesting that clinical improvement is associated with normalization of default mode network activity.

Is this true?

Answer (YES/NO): YES